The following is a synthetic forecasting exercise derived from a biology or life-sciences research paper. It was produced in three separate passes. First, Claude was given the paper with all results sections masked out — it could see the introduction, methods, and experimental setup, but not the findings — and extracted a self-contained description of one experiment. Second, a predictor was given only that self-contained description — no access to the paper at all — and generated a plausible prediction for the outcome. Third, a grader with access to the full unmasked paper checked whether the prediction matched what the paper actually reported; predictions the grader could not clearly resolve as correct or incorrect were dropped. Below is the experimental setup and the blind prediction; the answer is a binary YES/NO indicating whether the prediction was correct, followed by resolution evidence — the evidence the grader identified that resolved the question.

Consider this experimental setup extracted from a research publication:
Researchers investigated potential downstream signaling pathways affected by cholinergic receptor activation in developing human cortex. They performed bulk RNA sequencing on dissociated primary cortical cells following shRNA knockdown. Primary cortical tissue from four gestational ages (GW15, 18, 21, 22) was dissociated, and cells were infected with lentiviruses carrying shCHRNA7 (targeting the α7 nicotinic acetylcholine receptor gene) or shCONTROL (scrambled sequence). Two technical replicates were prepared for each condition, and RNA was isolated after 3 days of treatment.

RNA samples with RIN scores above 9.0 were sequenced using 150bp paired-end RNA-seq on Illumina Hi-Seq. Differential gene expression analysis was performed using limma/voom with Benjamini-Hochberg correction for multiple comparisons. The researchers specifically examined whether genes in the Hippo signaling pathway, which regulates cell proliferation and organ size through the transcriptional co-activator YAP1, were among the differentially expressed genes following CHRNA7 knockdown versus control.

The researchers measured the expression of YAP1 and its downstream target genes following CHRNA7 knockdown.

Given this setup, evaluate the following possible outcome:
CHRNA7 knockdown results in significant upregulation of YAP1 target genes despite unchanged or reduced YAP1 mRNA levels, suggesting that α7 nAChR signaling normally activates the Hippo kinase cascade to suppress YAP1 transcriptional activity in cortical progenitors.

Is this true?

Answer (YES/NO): NO